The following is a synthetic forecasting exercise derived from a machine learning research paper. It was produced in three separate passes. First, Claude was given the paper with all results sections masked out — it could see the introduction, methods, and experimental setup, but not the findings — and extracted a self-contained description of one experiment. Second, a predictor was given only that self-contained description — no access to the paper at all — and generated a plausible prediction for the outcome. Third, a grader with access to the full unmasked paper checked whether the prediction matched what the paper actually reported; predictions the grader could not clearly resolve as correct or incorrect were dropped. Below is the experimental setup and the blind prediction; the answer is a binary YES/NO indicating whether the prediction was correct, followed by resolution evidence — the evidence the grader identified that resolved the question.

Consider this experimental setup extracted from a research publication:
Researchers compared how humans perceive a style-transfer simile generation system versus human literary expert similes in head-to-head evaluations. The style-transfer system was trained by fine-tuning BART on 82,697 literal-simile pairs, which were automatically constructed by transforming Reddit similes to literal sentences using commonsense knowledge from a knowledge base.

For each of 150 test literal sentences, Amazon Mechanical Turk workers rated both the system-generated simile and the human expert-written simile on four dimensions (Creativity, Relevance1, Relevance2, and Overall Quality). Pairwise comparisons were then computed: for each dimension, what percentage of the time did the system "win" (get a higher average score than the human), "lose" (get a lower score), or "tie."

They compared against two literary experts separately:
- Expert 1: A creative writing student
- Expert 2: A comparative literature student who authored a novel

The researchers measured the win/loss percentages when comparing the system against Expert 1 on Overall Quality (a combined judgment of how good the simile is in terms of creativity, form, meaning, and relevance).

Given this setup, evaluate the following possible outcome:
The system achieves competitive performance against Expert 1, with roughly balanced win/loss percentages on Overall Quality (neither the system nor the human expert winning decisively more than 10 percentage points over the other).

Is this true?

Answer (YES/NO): NO